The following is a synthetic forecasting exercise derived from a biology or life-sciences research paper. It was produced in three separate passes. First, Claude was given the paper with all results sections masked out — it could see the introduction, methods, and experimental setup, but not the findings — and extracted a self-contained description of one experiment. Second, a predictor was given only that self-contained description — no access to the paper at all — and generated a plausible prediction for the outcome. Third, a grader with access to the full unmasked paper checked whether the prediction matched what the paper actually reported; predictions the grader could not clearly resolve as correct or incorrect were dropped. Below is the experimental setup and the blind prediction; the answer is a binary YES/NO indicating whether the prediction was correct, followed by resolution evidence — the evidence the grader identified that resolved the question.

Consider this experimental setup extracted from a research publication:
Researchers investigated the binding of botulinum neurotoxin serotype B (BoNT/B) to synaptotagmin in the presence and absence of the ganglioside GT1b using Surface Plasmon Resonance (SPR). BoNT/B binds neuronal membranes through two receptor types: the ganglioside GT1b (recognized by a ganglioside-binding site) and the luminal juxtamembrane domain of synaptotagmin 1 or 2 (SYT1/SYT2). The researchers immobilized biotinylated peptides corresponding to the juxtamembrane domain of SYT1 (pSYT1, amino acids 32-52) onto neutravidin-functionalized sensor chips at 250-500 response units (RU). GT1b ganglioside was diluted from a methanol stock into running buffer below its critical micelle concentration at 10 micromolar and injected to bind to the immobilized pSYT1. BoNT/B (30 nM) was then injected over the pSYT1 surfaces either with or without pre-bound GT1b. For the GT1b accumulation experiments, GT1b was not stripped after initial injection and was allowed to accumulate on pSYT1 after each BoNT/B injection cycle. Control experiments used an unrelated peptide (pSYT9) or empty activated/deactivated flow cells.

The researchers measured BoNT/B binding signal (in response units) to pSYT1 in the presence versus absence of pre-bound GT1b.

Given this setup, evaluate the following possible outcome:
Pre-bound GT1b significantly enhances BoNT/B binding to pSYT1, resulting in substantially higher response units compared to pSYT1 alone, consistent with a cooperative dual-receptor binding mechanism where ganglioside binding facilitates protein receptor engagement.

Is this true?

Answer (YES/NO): YES